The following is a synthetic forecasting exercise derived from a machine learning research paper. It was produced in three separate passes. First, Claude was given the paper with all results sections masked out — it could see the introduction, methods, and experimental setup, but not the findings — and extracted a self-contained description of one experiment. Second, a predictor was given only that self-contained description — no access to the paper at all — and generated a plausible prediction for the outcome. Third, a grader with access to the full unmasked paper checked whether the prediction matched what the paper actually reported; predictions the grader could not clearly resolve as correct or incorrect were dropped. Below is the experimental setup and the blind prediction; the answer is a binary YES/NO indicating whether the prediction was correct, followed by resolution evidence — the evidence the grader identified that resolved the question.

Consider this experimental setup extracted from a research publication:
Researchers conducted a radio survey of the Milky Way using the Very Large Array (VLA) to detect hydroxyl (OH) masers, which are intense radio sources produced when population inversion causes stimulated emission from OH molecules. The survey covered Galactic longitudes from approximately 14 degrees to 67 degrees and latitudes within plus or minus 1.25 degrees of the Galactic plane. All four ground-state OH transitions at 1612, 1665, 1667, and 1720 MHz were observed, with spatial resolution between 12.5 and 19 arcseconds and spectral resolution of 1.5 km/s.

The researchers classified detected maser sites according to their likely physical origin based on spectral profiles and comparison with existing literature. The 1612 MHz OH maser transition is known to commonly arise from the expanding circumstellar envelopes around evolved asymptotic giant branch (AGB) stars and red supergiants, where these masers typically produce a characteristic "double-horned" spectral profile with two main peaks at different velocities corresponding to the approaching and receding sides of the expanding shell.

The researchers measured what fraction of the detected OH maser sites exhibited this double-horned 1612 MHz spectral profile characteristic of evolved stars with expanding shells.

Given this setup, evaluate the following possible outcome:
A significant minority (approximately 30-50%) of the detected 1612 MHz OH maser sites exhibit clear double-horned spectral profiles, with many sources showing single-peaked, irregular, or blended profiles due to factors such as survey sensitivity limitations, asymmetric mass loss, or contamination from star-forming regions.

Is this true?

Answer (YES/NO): NO